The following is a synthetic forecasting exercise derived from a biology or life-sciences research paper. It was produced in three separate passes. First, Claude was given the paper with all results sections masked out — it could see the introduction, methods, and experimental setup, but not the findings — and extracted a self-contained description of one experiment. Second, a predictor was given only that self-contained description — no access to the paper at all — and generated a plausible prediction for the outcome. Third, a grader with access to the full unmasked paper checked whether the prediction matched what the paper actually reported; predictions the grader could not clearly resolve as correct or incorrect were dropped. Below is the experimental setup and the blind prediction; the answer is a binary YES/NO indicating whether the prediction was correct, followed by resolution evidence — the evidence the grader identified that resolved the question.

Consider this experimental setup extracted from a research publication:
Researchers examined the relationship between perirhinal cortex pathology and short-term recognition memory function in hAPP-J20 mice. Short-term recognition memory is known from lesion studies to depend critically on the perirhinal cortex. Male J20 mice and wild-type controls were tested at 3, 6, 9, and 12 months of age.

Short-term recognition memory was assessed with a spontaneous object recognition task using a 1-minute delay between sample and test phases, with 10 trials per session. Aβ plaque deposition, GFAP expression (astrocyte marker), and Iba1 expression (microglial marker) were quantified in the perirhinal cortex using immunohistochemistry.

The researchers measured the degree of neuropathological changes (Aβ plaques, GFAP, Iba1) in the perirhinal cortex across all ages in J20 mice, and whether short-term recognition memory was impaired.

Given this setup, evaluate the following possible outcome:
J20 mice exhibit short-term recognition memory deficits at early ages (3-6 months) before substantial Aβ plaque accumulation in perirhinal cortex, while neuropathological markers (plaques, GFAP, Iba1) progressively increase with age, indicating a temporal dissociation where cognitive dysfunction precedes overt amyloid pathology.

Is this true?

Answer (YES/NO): NO